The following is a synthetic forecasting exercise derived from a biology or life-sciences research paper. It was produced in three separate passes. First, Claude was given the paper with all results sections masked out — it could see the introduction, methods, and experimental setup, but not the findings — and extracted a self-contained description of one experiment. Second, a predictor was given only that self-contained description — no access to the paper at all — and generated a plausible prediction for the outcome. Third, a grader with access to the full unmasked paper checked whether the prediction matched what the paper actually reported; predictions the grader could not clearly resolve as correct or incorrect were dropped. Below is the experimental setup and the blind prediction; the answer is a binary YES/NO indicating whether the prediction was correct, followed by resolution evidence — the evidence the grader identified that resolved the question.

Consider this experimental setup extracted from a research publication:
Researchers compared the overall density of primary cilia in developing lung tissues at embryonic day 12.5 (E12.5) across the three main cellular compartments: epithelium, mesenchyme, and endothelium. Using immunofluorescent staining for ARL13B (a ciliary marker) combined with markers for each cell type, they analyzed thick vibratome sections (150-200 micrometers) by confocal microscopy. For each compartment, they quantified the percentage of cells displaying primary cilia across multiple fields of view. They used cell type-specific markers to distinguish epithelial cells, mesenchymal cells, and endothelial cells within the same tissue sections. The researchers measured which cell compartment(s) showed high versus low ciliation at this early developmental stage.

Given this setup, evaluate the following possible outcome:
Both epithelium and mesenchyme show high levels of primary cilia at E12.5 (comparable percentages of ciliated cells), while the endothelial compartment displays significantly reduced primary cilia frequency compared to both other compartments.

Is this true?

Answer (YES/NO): YES